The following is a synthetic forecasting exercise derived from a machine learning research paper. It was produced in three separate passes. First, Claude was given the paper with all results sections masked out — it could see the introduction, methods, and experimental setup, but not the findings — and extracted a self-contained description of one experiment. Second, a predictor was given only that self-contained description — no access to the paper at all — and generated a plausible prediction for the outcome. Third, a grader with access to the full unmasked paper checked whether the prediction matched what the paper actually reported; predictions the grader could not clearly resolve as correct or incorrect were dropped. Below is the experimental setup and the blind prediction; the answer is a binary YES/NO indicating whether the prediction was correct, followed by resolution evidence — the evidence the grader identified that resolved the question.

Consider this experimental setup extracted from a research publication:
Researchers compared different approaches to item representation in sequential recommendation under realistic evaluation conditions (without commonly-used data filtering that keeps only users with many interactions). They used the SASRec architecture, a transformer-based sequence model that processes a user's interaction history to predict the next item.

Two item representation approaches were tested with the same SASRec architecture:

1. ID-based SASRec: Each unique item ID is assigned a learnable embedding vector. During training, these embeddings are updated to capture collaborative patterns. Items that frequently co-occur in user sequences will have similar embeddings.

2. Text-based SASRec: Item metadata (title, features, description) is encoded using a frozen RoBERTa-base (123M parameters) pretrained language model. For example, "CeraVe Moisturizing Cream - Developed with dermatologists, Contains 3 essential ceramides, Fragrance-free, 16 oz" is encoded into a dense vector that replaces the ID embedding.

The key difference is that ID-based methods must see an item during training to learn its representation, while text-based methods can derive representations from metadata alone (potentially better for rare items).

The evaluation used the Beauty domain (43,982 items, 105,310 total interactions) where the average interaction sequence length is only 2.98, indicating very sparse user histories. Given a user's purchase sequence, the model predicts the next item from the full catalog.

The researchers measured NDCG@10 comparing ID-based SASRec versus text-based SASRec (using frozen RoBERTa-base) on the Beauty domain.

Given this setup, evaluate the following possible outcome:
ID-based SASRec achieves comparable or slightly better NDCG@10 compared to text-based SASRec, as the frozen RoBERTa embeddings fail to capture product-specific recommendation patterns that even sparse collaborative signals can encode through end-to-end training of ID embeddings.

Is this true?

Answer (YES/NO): NO